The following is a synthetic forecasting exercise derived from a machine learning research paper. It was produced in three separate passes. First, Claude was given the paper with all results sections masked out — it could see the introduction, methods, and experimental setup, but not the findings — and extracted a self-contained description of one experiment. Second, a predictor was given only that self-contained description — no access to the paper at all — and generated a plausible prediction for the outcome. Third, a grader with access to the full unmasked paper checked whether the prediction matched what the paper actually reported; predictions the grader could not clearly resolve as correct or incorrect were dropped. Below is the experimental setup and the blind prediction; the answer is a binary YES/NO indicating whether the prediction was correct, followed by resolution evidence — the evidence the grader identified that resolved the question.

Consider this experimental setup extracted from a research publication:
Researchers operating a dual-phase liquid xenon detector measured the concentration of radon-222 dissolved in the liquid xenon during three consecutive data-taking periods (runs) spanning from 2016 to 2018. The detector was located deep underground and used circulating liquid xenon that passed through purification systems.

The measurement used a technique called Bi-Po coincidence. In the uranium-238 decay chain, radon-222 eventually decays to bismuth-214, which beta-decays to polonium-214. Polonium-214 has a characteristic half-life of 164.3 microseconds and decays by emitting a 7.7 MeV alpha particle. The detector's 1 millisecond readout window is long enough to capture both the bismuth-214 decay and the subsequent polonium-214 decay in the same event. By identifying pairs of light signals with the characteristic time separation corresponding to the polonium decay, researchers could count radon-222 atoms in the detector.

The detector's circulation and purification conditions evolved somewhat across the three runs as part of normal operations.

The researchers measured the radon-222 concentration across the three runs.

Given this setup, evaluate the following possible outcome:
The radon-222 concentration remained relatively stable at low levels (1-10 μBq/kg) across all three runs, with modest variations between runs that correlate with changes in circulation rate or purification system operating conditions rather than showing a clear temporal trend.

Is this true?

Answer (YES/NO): NO